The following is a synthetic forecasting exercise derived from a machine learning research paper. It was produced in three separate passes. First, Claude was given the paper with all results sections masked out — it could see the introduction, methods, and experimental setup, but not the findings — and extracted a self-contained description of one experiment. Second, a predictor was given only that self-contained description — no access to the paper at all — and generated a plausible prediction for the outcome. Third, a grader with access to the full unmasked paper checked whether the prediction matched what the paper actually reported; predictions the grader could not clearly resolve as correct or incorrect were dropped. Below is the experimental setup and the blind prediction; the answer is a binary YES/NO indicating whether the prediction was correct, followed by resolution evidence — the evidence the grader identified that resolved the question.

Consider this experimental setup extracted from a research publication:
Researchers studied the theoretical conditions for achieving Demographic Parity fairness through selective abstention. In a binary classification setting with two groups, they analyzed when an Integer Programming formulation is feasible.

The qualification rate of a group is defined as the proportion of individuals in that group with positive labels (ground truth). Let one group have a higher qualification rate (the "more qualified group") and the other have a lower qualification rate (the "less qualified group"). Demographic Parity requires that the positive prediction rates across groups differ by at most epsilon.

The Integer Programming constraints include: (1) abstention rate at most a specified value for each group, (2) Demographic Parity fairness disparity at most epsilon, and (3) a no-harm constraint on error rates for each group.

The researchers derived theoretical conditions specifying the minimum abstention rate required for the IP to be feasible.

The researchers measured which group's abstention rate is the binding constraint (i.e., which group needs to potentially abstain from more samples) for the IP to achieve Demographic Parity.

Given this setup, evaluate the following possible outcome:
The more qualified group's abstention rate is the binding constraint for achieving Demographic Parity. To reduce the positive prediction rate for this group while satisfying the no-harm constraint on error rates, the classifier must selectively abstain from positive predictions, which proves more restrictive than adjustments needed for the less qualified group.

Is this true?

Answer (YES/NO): YES